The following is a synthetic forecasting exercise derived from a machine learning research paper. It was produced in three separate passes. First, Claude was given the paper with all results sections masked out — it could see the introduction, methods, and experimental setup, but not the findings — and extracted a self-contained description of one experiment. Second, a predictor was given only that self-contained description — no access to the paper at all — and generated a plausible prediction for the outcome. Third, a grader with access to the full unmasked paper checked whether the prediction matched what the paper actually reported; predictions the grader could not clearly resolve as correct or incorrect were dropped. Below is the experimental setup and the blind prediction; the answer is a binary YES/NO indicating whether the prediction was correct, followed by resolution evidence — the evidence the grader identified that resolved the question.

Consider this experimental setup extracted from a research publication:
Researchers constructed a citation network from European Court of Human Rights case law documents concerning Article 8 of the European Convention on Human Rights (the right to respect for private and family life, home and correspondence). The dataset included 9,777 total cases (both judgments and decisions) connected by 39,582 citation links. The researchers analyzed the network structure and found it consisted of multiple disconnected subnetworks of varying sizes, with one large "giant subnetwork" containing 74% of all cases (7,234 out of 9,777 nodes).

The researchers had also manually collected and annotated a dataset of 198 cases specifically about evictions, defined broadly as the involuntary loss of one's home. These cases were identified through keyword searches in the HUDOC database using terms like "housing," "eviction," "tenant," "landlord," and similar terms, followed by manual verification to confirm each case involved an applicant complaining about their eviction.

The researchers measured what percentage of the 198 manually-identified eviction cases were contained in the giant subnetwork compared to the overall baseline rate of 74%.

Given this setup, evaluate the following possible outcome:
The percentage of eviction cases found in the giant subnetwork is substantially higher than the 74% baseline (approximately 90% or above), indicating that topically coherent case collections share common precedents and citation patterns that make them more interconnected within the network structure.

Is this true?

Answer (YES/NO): NO